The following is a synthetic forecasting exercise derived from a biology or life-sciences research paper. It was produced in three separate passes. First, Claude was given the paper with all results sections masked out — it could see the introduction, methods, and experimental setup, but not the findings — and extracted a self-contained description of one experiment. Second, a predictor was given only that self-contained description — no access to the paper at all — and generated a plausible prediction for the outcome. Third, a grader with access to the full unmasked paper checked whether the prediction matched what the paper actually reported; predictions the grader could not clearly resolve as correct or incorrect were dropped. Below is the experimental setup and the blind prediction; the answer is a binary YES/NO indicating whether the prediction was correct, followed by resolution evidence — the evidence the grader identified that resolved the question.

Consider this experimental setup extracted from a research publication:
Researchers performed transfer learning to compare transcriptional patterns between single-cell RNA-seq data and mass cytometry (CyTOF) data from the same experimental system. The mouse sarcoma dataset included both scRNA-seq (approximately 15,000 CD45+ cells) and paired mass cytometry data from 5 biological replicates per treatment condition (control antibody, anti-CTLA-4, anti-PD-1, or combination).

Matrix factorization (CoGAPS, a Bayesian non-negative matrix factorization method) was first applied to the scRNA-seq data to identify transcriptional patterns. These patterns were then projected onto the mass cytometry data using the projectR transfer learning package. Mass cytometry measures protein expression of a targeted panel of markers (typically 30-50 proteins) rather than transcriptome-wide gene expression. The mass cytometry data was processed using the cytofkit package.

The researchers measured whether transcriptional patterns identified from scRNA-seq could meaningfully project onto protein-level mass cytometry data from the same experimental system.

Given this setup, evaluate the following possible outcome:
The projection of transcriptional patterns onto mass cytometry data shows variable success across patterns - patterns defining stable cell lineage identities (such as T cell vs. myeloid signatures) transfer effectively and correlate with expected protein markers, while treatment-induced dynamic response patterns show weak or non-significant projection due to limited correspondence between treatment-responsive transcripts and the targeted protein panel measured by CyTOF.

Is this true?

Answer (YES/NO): NO